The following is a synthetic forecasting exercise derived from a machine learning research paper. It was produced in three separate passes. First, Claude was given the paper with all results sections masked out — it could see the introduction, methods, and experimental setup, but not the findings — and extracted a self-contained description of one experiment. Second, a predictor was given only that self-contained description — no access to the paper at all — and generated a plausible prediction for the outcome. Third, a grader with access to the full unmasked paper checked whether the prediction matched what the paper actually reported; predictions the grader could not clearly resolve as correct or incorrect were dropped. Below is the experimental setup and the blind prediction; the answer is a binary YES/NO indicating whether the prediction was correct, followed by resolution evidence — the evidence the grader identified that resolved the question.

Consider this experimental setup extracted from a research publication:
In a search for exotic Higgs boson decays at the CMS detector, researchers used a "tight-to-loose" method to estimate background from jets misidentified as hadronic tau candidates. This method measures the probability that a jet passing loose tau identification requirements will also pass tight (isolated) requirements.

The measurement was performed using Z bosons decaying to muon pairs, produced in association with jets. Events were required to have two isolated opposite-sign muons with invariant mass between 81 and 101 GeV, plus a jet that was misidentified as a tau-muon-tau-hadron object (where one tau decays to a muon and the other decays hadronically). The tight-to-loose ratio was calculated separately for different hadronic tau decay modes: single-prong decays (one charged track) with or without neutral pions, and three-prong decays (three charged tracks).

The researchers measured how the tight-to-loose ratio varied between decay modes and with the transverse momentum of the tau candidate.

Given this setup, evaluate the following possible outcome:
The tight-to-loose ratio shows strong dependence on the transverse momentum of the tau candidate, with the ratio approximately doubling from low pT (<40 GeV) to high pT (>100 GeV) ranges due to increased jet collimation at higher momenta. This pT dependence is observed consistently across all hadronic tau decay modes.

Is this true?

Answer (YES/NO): NO